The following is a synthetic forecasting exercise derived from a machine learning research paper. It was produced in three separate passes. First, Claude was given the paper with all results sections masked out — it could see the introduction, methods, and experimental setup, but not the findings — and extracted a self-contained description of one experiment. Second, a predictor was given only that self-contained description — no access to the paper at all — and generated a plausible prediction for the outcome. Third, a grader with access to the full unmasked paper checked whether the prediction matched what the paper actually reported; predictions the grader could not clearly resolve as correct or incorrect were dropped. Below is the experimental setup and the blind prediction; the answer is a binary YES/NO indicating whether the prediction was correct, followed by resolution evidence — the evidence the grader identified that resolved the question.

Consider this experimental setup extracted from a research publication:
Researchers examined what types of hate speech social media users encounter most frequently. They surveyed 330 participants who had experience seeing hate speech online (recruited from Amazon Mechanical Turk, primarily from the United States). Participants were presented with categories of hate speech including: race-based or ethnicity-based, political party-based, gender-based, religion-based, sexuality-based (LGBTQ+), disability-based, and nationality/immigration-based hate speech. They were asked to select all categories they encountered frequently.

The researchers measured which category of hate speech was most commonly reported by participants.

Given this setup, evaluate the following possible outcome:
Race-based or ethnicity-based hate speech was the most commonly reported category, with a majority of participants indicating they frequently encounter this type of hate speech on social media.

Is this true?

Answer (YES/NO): YES